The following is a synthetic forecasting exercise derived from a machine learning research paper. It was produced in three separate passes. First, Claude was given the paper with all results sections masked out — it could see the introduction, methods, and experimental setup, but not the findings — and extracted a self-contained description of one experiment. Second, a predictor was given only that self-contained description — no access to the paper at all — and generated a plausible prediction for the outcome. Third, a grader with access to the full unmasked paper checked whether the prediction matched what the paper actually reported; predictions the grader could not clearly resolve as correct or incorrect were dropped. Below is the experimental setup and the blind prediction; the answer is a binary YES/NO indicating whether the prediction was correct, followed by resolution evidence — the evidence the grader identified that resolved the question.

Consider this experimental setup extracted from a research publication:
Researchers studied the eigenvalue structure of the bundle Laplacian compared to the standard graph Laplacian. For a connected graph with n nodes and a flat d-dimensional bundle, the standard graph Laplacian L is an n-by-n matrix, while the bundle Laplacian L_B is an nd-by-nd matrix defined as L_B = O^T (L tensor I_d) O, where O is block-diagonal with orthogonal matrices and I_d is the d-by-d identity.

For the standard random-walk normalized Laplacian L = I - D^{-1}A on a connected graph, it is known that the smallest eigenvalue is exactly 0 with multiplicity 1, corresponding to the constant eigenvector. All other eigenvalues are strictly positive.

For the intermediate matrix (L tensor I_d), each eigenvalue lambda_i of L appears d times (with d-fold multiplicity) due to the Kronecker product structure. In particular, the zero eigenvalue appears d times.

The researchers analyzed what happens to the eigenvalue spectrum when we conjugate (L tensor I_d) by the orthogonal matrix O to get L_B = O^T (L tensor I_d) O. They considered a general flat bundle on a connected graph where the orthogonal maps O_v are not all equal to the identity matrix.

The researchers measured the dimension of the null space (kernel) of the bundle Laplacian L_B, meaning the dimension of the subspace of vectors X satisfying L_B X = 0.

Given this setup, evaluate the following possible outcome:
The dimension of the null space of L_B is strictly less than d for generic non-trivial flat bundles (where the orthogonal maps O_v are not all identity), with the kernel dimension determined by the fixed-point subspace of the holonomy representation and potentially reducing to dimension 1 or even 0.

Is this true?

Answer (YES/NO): NO